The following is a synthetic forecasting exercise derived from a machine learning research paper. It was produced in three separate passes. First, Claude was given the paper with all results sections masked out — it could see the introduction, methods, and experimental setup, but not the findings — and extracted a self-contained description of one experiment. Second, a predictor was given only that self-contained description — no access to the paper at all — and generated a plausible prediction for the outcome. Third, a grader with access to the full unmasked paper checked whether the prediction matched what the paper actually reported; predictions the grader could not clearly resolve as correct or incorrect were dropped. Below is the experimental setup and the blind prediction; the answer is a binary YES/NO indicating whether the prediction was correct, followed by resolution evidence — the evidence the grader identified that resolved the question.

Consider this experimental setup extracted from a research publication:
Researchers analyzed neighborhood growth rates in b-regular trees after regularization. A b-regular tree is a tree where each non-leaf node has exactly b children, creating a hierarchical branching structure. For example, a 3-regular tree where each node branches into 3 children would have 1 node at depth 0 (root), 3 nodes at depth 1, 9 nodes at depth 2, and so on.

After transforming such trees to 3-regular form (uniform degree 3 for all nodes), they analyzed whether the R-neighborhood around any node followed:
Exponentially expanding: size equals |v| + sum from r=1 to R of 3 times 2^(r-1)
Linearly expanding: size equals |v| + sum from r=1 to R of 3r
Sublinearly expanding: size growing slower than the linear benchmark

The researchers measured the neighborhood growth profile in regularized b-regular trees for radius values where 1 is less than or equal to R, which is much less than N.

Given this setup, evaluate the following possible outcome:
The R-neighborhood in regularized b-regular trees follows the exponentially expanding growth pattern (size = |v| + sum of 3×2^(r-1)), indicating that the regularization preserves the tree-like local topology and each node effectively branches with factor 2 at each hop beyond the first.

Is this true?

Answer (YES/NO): YES